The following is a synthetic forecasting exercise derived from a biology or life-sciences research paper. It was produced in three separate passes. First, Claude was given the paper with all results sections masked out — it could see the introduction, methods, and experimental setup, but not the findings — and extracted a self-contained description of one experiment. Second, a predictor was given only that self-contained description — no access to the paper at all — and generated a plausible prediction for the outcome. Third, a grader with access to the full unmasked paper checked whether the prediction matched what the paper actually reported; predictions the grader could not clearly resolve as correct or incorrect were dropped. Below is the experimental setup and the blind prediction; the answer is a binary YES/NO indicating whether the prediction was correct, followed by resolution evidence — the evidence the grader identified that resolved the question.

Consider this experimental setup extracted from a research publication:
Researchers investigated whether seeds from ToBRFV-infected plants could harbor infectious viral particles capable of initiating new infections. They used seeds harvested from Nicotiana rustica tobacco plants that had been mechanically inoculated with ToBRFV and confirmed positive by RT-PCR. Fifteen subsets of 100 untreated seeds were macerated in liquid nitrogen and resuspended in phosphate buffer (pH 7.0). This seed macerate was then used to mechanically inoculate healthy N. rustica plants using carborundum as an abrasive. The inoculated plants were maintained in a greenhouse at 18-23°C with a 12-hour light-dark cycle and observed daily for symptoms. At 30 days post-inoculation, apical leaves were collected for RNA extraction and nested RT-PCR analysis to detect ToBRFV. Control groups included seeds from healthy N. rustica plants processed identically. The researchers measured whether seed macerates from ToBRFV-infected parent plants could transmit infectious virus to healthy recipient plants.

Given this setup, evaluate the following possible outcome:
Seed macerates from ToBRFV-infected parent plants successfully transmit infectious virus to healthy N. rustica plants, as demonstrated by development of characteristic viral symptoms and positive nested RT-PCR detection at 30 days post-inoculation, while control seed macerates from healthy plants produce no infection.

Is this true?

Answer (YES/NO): YES